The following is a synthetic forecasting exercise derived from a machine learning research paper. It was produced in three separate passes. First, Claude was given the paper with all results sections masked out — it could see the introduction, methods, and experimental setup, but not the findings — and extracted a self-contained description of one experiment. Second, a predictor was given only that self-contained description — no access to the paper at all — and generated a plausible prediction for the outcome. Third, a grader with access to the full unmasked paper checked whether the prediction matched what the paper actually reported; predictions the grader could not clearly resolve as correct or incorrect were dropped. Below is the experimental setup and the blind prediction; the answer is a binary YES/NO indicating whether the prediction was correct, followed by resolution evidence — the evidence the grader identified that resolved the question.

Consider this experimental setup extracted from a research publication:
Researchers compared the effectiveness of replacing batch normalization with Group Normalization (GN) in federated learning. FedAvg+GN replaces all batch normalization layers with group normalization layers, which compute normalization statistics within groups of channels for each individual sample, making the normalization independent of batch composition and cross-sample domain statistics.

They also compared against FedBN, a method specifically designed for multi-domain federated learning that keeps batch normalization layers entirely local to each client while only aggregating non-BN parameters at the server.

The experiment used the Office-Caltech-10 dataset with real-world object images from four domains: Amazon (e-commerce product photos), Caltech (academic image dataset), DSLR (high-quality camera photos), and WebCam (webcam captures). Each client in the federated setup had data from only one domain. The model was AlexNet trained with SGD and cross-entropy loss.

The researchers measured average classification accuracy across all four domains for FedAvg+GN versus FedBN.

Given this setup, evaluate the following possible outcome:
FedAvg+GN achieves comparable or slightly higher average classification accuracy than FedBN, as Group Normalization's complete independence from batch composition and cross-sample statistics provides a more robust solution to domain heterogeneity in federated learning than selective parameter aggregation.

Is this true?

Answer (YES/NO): YES